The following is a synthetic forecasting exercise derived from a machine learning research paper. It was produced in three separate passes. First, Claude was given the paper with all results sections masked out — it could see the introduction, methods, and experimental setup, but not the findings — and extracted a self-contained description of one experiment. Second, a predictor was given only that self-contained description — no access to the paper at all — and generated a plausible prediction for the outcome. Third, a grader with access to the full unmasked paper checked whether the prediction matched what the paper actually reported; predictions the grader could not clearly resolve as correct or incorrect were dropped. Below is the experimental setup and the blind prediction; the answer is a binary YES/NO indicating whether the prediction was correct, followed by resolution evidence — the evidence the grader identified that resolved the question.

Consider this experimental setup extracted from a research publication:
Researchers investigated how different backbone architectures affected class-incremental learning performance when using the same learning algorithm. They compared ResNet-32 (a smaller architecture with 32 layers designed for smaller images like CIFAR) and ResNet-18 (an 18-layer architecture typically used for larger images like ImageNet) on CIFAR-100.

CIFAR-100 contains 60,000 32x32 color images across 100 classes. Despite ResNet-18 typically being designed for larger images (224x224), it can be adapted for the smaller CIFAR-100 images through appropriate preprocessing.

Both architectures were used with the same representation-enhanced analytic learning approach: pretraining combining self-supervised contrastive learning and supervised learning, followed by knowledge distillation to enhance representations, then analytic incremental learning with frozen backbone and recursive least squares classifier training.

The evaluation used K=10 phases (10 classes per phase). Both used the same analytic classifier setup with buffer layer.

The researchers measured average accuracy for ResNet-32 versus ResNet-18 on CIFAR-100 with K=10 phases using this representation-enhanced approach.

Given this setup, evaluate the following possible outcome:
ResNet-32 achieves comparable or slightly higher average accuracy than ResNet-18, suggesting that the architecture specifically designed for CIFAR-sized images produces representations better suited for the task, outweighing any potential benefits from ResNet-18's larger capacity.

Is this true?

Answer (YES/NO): NO